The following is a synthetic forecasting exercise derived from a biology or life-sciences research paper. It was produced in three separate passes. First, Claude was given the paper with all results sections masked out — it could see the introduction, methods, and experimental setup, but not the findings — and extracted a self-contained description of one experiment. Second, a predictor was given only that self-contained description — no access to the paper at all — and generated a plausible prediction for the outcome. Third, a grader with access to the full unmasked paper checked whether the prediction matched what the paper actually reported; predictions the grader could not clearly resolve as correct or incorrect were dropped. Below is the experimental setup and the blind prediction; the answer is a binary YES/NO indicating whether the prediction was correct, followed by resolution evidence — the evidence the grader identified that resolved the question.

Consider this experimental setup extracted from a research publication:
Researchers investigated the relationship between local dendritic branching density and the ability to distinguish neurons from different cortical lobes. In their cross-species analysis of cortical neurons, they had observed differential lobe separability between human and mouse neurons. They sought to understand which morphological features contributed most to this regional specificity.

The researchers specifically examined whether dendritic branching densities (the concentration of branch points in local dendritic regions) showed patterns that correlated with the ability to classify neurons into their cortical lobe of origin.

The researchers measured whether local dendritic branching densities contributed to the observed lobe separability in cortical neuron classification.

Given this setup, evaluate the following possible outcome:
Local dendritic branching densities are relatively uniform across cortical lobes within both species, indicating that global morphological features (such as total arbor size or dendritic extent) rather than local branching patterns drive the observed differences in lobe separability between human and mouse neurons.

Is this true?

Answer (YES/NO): NO